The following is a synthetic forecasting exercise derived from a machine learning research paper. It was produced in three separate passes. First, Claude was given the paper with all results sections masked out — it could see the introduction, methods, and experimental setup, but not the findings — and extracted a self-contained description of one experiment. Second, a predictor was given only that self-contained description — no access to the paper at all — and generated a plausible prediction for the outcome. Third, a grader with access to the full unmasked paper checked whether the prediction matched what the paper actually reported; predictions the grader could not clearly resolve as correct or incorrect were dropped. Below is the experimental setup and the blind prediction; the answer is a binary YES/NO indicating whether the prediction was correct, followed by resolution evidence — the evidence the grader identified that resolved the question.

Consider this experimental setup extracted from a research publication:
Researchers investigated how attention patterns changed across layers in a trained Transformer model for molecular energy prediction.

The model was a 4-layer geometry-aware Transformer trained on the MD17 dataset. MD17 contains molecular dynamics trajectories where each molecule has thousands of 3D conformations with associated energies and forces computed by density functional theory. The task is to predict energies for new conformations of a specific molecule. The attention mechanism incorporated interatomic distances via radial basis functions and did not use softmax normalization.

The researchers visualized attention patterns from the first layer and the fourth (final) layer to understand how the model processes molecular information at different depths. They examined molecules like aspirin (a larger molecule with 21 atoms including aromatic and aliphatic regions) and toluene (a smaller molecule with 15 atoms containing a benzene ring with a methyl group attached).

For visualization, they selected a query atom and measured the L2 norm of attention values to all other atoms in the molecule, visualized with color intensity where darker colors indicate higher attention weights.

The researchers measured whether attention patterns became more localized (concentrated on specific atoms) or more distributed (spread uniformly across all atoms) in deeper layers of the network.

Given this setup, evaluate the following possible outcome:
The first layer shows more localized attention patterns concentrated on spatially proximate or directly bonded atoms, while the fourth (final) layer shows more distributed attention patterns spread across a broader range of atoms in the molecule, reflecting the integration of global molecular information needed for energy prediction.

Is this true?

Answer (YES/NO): NO